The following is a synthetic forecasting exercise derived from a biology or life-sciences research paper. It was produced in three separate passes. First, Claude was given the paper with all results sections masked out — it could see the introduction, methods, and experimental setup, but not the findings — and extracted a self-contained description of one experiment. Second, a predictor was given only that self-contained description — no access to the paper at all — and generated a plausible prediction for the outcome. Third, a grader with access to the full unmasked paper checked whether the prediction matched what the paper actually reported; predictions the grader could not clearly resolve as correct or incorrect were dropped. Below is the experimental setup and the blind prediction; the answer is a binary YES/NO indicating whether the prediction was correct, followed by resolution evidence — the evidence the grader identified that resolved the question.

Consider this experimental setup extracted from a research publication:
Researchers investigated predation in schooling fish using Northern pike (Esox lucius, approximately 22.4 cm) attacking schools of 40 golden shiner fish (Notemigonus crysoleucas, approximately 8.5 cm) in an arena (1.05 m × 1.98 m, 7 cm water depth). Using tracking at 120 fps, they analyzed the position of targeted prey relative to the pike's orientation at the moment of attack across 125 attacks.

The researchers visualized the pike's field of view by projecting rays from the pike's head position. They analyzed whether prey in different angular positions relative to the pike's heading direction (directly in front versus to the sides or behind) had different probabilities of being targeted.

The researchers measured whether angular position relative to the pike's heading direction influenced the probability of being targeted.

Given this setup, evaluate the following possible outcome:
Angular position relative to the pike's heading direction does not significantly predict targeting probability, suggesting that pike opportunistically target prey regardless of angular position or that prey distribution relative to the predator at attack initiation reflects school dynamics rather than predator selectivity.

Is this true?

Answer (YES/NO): NO